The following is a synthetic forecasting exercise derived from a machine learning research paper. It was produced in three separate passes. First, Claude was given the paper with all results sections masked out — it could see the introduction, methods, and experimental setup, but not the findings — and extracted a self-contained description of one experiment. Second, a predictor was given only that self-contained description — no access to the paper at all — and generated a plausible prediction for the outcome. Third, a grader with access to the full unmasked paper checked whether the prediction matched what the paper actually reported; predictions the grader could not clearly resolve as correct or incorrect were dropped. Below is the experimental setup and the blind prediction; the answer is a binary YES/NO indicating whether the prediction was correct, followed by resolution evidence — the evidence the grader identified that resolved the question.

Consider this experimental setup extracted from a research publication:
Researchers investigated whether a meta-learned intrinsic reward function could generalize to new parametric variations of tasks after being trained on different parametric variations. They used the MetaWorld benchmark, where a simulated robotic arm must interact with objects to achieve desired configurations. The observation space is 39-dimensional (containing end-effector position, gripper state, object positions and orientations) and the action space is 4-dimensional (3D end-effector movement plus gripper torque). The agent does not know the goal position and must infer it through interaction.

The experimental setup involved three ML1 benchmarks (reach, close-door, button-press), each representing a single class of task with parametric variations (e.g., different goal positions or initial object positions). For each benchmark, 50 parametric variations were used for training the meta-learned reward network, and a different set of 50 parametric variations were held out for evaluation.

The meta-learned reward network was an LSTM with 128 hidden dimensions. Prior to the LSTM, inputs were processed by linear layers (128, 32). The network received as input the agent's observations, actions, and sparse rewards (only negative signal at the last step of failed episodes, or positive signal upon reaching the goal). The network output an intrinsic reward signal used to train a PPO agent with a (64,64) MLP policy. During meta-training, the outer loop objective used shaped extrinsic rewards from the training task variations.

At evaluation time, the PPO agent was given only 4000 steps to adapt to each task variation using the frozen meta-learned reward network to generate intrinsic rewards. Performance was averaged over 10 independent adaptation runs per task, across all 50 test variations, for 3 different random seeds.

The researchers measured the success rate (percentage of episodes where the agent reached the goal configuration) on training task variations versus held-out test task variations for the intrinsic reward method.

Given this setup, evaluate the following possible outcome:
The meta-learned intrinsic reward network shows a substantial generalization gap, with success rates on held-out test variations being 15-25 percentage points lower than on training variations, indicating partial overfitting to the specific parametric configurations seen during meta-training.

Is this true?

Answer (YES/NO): NO